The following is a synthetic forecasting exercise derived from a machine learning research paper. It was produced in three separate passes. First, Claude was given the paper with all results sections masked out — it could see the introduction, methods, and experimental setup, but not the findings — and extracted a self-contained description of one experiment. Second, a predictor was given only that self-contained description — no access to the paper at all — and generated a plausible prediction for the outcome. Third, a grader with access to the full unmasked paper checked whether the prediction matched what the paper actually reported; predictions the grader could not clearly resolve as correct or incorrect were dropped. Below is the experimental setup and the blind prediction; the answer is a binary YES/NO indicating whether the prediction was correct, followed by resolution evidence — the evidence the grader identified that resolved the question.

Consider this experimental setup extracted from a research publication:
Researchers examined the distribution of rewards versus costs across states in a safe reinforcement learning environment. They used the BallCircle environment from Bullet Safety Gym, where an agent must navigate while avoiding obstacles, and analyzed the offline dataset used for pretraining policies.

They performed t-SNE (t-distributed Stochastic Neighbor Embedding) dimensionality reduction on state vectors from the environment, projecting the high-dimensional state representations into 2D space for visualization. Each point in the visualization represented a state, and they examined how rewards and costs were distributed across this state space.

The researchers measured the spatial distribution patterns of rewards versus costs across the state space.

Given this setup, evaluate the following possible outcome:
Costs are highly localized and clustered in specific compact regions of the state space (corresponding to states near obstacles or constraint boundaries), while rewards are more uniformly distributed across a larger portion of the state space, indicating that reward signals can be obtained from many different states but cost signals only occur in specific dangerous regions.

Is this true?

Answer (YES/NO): YES